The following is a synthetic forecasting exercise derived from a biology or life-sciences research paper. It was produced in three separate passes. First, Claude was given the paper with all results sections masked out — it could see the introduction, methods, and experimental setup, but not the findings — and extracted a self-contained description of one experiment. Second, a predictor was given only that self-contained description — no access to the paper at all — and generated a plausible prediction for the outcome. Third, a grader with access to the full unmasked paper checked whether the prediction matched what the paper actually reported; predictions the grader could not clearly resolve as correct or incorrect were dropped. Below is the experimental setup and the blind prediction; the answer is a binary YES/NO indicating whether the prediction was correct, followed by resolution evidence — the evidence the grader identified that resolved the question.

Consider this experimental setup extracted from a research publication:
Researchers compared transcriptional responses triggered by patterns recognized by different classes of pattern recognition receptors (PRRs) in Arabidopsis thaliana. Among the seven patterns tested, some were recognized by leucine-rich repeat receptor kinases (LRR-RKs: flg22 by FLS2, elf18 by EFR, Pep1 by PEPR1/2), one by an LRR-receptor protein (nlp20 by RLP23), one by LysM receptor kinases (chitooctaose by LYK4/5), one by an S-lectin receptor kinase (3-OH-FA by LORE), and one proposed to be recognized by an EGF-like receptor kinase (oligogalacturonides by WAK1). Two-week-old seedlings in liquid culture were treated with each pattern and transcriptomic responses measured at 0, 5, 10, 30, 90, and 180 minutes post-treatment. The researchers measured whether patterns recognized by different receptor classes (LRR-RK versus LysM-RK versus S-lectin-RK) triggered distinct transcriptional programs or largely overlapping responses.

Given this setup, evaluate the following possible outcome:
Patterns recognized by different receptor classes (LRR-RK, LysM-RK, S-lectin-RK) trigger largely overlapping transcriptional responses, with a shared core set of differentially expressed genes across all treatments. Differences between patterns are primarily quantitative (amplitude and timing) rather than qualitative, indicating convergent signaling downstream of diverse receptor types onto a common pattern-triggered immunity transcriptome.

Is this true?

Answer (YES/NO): YES